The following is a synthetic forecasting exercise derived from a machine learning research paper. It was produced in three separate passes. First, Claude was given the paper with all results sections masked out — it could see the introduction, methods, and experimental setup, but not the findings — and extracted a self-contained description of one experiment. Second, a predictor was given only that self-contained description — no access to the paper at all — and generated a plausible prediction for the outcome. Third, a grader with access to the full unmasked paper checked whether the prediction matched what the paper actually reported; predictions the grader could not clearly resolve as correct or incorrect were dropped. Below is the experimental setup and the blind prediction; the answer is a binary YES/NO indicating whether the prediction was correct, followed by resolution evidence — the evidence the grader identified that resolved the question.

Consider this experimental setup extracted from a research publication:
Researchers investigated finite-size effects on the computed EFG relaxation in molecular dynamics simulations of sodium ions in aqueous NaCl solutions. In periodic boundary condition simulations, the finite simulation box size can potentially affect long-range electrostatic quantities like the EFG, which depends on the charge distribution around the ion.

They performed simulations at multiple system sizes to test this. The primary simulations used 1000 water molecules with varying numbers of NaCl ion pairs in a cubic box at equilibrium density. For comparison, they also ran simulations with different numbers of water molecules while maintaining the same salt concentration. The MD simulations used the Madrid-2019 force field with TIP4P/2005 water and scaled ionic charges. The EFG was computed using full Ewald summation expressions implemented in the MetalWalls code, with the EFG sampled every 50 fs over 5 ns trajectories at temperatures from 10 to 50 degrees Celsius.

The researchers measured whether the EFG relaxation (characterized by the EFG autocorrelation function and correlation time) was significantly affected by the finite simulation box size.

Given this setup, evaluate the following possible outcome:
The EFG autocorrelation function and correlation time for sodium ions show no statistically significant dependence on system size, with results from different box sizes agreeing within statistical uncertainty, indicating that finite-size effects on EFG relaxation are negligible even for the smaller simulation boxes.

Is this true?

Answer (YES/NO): YES